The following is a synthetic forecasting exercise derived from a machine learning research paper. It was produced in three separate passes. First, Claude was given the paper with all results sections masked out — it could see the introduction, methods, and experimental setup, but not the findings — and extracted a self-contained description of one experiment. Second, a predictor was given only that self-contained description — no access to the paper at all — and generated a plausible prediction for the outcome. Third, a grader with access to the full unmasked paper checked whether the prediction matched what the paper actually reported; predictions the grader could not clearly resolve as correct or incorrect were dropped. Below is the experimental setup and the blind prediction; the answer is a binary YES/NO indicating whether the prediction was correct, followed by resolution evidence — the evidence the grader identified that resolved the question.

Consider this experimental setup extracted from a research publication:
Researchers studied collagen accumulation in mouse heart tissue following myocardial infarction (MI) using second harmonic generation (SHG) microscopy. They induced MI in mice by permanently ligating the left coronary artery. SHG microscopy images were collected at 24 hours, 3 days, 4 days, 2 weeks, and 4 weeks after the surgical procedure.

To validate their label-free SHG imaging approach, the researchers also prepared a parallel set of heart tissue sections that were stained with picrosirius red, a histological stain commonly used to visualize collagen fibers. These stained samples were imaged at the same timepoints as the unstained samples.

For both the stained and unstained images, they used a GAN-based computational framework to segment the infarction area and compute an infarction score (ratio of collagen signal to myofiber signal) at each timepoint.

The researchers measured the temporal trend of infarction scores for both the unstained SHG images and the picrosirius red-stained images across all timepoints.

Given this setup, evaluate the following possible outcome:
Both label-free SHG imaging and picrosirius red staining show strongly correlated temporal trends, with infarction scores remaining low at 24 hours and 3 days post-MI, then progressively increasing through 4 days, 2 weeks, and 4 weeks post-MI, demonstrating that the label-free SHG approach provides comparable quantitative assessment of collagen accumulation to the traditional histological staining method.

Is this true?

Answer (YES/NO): NO